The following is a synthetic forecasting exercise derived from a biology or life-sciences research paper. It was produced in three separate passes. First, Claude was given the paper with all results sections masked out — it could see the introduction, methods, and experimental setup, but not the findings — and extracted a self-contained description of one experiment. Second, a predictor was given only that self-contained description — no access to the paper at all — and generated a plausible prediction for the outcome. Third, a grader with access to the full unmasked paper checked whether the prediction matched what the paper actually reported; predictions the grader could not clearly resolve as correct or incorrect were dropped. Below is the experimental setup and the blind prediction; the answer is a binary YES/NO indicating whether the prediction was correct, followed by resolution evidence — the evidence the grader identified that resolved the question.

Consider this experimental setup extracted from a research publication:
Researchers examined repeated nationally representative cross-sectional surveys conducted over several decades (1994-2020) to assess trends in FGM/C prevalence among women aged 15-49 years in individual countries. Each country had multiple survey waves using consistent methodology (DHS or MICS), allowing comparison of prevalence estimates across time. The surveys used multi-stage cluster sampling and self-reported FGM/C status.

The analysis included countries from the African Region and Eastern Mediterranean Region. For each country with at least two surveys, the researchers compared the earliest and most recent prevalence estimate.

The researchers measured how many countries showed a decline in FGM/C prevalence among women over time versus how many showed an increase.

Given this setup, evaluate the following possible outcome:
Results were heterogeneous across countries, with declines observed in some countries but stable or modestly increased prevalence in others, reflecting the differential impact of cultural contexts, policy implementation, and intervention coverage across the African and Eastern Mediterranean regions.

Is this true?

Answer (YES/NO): YES